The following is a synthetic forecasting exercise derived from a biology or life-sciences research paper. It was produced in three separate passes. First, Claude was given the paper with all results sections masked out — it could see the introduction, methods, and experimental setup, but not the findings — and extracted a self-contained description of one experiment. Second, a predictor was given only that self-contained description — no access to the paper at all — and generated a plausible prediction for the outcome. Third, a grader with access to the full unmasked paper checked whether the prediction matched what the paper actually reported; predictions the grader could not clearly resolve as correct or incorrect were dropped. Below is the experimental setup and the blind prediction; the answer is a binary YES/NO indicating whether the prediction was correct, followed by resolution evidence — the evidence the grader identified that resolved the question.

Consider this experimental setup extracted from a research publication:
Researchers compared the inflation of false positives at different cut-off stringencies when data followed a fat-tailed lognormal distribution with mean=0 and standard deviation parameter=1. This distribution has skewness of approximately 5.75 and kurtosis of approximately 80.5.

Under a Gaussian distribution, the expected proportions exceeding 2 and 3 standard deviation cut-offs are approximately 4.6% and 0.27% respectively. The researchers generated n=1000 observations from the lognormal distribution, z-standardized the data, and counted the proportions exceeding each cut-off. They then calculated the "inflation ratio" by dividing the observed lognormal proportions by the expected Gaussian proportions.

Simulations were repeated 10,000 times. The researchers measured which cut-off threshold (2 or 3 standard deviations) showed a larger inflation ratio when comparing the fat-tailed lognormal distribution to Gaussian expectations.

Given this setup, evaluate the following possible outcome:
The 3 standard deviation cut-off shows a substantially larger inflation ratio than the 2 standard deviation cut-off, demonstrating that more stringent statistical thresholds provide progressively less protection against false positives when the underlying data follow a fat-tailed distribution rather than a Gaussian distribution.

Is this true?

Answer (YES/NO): YES